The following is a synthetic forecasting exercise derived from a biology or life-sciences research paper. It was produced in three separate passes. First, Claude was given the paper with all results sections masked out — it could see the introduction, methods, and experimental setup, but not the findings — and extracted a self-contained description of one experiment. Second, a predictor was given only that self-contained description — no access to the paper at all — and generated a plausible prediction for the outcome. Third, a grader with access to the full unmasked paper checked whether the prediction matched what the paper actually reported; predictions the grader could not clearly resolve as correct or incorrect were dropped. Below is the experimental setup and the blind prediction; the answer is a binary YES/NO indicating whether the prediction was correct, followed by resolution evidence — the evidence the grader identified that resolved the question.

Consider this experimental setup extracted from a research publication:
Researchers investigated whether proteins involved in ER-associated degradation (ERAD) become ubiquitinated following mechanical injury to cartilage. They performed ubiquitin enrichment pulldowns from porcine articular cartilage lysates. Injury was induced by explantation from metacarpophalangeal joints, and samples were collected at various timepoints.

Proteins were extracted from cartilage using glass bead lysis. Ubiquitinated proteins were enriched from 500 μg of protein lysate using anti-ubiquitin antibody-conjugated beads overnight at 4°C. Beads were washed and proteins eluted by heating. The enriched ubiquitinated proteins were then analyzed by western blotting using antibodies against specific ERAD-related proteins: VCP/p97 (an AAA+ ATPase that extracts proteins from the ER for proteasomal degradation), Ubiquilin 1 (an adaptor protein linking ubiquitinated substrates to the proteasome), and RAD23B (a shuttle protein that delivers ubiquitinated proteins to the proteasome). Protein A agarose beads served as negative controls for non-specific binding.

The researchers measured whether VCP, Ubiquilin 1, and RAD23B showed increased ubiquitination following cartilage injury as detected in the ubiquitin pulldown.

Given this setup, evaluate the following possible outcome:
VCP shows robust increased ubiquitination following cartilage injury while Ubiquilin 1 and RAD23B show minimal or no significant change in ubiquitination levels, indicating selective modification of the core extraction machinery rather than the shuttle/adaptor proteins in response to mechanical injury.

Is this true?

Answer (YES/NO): NO